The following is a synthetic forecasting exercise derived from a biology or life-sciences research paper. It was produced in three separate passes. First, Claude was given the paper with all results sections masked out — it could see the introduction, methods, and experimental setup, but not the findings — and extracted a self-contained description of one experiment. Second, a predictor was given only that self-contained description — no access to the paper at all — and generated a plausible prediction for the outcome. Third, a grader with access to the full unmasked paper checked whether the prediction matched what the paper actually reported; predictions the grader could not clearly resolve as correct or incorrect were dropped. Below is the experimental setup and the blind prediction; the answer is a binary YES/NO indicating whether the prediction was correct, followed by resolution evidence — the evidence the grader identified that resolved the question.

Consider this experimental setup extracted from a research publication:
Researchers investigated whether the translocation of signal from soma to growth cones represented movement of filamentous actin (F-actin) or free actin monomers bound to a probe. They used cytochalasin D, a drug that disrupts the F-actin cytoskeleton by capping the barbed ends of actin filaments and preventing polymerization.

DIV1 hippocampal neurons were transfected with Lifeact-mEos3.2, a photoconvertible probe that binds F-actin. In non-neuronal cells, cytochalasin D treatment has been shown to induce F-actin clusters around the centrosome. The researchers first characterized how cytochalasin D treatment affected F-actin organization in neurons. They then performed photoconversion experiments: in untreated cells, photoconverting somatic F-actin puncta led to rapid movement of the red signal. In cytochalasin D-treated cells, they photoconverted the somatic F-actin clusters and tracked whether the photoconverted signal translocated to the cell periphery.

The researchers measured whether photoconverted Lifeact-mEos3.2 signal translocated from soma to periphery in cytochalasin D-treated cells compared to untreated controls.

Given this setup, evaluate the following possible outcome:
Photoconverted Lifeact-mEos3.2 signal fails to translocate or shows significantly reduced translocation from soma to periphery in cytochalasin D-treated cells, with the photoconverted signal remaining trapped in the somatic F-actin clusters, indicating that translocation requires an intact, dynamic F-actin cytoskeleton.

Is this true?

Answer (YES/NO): YES